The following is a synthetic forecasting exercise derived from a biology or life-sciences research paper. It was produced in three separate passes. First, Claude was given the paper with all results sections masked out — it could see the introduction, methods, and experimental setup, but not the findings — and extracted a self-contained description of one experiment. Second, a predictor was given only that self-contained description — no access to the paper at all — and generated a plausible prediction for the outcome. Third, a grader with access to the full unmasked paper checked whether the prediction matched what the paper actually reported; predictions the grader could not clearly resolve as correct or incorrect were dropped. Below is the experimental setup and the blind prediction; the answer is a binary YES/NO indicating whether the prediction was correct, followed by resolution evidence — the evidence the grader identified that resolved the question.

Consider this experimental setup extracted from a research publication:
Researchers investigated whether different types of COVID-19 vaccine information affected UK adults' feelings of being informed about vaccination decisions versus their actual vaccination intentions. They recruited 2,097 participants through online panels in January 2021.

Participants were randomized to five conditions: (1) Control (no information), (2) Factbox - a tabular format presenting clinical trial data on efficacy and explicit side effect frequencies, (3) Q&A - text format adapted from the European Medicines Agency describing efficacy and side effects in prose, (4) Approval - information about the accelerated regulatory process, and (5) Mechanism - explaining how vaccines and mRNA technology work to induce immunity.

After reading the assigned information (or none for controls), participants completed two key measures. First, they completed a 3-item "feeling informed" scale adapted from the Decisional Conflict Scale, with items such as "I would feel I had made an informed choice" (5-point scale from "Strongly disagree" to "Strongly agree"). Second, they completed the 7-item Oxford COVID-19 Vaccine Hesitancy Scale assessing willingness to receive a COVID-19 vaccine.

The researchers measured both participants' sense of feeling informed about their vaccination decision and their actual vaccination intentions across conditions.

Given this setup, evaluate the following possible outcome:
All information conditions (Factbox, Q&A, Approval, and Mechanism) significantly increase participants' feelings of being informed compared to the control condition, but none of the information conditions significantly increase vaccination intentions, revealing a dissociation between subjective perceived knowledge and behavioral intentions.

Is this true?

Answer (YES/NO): NO